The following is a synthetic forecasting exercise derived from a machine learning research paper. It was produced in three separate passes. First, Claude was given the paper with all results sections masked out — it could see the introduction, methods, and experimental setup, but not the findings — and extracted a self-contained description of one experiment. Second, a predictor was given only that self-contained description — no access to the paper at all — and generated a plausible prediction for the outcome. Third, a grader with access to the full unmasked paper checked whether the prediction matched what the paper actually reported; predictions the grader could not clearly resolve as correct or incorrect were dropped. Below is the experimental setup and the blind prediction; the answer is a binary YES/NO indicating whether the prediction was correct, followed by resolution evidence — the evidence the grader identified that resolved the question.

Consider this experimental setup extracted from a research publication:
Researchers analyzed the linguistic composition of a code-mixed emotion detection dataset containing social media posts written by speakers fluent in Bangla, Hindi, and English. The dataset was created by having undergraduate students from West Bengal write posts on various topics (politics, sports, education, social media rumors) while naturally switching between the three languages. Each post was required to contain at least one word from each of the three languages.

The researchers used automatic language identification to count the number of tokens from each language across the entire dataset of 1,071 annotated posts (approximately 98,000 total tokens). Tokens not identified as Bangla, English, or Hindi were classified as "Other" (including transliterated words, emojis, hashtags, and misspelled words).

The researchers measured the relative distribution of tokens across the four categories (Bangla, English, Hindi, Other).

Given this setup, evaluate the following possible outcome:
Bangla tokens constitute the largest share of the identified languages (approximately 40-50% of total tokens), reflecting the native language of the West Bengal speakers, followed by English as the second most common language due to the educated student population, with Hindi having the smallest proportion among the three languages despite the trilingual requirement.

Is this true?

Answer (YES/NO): NO